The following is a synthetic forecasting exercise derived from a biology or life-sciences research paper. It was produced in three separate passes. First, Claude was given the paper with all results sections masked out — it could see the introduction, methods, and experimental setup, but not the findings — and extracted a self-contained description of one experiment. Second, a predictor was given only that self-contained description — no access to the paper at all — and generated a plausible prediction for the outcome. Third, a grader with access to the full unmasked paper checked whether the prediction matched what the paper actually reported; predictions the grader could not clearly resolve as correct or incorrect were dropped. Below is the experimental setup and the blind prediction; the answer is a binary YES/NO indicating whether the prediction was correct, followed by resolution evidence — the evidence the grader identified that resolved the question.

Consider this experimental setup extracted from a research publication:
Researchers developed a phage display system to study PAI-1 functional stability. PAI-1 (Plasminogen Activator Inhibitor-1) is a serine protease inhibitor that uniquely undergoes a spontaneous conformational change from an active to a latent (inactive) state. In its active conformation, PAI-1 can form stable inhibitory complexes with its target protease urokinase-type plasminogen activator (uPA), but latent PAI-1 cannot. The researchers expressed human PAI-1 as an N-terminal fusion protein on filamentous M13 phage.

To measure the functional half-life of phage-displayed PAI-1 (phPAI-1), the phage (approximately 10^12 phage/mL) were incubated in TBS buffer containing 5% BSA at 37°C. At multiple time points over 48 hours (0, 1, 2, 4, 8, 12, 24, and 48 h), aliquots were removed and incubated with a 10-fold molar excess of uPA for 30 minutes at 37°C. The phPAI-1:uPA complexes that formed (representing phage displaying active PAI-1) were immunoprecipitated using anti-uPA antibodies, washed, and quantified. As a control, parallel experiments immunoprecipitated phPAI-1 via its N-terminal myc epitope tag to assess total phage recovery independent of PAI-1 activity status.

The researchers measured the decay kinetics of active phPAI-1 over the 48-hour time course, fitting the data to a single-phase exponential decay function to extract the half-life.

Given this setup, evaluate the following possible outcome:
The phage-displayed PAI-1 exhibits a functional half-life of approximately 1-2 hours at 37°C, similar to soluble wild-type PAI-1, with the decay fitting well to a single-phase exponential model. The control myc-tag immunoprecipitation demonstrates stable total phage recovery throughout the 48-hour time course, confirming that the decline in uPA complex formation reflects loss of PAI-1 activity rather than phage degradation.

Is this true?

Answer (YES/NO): YES